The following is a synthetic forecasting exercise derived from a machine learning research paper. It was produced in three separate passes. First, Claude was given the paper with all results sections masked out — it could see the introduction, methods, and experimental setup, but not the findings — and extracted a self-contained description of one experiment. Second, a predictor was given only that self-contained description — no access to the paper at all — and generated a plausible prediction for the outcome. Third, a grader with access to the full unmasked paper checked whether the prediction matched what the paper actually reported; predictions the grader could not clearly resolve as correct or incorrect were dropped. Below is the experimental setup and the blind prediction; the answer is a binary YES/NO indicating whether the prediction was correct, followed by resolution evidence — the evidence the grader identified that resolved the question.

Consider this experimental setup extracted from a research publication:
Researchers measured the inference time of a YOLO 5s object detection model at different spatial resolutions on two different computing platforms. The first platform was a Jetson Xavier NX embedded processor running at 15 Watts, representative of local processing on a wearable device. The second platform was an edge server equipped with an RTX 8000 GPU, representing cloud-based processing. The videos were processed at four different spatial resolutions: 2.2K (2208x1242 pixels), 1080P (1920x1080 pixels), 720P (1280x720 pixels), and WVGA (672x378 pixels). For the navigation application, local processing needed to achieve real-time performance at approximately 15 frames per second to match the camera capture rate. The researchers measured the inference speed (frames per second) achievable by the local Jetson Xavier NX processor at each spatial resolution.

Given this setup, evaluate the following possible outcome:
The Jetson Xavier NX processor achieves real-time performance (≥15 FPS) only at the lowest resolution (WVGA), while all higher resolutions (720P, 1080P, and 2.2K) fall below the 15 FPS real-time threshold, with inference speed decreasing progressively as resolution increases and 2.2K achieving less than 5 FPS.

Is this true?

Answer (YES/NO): NO